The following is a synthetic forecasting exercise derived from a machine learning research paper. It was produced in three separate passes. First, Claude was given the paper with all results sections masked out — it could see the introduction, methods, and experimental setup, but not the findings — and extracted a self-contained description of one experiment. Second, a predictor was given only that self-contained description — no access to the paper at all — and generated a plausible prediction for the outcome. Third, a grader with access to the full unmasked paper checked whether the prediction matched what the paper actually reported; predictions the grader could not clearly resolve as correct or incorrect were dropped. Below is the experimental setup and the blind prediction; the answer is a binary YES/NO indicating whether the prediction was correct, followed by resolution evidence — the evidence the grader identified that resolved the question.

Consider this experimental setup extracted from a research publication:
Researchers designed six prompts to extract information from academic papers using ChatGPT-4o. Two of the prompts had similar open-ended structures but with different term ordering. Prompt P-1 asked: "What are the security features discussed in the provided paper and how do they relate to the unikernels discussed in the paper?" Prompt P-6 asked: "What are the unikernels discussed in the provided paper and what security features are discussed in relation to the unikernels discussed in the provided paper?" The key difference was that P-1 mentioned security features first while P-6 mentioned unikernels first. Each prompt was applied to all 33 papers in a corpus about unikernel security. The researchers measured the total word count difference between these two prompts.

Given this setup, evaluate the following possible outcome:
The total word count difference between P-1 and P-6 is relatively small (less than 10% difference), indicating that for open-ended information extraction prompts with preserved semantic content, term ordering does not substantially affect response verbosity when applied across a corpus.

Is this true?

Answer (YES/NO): NO